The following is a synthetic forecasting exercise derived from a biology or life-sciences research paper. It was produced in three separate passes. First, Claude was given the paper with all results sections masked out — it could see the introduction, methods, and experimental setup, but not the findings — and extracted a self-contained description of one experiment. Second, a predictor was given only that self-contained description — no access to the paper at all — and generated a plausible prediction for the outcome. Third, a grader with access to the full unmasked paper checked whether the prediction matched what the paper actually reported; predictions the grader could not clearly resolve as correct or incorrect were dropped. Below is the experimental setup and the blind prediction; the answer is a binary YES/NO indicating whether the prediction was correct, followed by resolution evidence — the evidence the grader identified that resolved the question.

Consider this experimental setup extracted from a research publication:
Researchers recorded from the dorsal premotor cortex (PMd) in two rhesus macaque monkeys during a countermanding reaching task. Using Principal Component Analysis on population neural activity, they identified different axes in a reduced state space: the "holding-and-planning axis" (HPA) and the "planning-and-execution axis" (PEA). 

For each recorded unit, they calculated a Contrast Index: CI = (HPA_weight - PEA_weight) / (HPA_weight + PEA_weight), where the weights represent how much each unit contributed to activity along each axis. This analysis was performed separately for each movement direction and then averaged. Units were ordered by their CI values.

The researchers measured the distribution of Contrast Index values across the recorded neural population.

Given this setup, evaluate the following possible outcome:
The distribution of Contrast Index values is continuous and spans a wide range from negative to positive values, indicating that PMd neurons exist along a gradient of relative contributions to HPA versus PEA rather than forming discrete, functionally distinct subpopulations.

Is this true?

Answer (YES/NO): YES